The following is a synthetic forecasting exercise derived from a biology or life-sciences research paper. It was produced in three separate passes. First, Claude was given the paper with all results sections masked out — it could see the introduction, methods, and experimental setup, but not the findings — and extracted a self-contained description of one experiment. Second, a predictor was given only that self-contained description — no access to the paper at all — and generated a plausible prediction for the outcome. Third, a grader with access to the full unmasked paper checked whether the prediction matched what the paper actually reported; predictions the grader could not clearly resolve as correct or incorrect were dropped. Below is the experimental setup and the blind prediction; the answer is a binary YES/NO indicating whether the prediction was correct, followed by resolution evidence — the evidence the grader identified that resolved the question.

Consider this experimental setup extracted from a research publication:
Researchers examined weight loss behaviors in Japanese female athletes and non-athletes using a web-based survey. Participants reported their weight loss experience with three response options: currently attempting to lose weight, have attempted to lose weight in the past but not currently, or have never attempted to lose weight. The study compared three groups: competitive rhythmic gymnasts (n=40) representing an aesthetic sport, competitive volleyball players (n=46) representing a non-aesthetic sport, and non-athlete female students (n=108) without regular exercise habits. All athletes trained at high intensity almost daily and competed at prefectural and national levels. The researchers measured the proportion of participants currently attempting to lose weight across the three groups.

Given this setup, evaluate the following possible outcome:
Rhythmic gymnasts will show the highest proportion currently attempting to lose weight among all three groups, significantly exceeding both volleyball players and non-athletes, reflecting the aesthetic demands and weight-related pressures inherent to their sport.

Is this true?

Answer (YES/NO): YES